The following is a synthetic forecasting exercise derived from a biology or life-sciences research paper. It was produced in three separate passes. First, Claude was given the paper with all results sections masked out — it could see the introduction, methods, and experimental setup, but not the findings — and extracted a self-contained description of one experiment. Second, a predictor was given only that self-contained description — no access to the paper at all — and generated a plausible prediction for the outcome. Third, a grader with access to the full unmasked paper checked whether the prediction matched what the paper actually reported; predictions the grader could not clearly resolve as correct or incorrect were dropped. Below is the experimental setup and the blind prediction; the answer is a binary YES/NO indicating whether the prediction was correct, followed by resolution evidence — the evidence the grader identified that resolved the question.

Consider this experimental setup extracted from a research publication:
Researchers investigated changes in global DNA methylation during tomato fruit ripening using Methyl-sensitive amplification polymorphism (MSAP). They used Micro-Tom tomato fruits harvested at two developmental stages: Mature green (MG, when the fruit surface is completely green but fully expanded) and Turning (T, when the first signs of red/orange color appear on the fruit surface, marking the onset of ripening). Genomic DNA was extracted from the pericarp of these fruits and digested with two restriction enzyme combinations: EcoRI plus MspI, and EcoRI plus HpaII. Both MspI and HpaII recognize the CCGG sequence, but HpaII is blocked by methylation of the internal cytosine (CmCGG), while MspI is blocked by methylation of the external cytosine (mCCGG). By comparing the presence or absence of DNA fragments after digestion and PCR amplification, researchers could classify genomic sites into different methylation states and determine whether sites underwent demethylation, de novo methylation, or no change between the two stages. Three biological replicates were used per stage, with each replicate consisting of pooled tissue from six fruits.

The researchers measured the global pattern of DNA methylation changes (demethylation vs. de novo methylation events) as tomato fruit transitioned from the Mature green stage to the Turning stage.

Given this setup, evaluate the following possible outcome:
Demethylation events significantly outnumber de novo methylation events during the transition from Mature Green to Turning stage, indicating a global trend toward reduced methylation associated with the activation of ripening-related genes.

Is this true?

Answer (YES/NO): NO